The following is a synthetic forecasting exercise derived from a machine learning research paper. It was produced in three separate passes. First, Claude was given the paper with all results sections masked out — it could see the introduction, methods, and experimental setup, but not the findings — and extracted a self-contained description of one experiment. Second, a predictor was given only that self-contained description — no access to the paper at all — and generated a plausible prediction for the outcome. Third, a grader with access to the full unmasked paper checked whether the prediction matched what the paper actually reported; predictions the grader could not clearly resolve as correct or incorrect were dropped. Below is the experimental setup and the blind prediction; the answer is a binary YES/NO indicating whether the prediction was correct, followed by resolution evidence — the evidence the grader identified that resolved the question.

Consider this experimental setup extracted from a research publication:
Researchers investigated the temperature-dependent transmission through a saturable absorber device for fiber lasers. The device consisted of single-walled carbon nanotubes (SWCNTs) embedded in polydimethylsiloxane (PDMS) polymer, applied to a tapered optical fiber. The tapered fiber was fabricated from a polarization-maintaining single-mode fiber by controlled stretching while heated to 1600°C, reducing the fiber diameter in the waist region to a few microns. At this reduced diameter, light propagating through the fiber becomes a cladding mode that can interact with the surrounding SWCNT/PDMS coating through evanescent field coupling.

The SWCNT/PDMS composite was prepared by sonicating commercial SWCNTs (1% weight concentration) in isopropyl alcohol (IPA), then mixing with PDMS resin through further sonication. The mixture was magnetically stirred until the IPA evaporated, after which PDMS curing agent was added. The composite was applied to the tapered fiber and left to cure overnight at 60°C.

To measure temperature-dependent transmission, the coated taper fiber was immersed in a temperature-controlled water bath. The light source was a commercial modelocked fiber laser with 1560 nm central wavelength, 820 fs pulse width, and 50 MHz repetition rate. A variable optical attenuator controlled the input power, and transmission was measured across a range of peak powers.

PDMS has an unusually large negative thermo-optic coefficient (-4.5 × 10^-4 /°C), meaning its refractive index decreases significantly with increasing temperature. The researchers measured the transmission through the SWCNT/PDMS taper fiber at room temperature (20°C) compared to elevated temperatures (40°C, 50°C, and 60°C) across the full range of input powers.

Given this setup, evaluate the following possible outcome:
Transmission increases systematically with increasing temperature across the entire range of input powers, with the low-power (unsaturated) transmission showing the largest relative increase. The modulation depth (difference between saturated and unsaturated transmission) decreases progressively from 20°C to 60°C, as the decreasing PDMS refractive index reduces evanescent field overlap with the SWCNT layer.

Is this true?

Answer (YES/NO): NO